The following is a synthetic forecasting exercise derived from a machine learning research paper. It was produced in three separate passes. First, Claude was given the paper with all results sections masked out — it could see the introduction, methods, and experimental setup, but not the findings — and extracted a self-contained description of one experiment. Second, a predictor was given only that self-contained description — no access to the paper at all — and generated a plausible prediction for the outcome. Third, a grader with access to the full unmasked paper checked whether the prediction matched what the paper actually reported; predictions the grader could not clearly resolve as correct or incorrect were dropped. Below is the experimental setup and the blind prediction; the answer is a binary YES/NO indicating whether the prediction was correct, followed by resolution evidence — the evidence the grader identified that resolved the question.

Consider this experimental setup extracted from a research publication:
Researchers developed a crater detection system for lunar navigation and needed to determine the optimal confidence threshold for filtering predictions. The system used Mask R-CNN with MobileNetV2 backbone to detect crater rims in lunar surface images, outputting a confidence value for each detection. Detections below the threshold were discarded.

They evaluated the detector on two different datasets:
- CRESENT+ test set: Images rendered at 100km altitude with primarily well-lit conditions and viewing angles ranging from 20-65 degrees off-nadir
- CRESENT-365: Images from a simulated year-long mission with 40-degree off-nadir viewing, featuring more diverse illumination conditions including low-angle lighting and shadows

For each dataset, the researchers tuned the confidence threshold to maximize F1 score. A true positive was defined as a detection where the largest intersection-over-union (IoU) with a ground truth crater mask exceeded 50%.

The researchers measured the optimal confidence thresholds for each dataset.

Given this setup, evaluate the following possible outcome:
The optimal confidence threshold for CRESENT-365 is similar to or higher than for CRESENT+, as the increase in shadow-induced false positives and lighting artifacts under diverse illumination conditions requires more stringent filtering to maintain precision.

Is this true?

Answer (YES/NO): NO